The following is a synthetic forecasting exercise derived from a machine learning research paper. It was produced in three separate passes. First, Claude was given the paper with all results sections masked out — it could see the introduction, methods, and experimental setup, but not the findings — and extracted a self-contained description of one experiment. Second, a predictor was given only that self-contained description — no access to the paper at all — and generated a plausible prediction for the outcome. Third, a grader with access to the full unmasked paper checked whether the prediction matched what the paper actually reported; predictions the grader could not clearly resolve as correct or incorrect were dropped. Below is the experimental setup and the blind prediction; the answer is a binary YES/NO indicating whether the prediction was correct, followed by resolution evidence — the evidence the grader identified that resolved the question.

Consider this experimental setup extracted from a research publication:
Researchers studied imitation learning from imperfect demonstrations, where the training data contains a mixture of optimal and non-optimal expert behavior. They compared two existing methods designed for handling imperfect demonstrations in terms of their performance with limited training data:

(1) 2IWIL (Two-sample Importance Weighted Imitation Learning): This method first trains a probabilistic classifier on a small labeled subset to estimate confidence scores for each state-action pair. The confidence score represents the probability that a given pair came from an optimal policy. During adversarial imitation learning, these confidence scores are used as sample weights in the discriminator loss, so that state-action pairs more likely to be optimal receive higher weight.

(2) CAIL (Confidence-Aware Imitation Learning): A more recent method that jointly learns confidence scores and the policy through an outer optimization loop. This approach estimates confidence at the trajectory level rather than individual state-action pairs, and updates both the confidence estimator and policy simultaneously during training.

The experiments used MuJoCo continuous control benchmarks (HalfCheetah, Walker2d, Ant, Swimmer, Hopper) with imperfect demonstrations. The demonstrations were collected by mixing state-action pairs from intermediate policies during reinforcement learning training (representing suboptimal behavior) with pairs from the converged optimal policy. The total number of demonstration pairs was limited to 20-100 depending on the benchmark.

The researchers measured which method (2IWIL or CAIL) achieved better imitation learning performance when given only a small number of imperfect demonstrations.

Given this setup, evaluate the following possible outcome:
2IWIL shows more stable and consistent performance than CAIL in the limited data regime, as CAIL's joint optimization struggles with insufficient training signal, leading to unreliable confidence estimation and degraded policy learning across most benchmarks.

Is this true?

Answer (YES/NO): YES